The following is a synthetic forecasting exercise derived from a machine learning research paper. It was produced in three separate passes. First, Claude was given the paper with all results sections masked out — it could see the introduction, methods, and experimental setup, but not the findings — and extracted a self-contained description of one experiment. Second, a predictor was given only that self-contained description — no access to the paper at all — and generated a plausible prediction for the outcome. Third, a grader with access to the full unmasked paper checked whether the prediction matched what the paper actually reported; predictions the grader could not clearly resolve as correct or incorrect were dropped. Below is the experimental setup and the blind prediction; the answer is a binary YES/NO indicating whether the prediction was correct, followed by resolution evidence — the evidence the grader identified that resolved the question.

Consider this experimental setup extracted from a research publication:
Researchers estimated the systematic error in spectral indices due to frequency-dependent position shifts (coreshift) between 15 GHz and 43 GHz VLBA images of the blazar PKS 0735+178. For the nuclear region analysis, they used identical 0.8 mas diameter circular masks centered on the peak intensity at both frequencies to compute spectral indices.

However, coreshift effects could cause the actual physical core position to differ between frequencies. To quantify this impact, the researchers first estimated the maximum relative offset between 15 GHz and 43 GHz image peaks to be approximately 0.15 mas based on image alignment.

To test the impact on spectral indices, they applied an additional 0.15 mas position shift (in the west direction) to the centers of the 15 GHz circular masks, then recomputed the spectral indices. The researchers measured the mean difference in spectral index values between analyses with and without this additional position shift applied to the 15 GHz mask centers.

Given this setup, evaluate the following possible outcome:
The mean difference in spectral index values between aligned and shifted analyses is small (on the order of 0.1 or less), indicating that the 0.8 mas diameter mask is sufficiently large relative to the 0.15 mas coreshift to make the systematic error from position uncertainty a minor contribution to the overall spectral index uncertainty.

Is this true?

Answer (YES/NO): YES